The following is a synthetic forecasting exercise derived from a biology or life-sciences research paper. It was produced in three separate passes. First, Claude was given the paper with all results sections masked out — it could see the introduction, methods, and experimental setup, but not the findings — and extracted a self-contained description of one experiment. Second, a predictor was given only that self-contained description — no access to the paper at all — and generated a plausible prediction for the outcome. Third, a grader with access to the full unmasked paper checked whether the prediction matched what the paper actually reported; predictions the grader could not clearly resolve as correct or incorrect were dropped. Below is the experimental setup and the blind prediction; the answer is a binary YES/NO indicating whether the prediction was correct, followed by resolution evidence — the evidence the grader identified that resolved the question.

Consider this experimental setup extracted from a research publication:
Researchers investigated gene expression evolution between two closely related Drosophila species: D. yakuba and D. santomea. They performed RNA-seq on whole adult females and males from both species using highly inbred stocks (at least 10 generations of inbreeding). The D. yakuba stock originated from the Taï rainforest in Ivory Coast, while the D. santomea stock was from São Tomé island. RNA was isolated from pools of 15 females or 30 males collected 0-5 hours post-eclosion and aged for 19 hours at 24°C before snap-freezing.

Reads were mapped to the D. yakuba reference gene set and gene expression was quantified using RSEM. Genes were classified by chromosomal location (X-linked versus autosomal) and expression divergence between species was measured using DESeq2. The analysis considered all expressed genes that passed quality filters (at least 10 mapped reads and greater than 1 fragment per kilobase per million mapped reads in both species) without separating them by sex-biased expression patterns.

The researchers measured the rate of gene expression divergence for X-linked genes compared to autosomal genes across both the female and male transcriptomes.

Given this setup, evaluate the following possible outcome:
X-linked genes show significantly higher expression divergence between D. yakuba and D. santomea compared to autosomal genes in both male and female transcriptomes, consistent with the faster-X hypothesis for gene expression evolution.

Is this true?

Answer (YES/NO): NO